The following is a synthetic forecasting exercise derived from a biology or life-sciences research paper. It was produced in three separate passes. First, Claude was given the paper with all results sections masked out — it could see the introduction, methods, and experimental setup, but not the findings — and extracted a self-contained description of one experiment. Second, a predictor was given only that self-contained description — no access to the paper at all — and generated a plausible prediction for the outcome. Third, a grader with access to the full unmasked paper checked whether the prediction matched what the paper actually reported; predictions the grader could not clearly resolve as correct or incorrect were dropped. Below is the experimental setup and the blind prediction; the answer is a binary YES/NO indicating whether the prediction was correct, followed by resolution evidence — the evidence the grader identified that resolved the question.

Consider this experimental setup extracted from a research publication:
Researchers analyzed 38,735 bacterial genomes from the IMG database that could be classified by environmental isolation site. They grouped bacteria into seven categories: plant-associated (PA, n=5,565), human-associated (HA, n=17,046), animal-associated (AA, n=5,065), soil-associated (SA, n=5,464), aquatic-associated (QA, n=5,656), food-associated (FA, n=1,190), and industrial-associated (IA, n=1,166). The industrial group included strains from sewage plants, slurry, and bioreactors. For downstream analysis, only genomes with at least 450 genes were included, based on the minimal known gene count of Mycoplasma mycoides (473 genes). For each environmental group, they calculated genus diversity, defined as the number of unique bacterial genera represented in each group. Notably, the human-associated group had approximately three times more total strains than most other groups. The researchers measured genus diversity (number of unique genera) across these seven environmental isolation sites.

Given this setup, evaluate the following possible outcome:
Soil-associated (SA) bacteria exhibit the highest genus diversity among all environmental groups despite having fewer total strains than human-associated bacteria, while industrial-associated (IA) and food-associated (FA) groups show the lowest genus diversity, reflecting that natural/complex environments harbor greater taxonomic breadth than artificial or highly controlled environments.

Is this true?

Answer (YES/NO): NO